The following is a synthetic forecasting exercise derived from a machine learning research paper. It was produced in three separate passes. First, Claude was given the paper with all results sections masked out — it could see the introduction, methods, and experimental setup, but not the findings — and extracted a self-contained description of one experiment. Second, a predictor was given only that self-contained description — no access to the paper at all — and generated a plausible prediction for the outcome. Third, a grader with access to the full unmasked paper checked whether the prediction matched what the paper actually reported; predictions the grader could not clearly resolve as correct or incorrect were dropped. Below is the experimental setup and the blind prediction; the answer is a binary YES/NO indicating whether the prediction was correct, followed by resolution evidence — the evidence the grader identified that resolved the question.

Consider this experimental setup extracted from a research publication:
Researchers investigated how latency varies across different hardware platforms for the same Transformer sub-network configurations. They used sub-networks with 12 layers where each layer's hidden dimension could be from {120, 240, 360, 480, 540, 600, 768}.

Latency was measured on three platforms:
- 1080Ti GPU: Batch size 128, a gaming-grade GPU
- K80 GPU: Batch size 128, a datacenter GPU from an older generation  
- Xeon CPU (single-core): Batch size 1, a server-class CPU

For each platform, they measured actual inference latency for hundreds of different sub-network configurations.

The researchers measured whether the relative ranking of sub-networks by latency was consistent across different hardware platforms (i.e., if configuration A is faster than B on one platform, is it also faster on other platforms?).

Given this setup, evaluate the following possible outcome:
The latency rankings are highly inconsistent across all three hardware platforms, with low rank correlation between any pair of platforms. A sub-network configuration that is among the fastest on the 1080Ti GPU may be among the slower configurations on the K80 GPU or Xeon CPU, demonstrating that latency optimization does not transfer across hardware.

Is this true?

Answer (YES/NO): NO